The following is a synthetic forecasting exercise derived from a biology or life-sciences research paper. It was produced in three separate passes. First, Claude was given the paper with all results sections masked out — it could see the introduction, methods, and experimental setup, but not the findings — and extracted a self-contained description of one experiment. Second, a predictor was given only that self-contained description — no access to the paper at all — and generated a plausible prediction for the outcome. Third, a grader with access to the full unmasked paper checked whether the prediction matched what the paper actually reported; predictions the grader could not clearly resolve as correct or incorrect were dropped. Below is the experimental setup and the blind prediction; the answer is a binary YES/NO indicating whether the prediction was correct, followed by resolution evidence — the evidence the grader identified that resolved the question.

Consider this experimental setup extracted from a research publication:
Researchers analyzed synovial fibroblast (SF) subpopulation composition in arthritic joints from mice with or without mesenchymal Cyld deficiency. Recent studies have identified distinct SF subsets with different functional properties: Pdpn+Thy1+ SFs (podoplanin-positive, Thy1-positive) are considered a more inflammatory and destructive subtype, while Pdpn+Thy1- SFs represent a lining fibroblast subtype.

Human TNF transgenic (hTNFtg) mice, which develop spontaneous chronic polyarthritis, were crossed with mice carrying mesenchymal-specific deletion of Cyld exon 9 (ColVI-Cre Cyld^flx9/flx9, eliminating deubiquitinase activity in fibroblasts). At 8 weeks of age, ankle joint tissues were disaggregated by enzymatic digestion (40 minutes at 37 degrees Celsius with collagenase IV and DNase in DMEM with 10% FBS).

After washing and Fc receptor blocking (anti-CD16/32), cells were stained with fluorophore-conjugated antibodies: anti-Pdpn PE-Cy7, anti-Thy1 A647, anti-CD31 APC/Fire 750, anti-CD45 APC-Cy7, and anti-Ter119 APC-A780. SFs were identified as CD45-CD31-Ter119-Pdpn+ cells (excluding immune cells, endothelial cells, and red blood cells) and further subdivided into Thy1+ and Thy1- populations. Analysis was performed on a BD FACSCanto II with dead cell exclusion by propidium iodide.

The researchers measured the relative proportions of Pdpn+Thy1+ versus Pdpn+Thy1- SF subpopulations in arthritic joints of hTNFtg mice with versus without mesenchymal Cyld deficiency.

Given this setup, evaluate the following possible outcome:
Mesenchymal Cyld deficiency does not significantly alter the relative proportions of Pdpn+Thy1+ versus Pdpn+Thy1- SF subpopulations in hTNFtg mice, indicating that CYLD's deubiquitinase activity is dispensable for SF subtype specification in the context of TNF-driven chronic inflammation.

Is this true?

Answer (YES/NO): YES